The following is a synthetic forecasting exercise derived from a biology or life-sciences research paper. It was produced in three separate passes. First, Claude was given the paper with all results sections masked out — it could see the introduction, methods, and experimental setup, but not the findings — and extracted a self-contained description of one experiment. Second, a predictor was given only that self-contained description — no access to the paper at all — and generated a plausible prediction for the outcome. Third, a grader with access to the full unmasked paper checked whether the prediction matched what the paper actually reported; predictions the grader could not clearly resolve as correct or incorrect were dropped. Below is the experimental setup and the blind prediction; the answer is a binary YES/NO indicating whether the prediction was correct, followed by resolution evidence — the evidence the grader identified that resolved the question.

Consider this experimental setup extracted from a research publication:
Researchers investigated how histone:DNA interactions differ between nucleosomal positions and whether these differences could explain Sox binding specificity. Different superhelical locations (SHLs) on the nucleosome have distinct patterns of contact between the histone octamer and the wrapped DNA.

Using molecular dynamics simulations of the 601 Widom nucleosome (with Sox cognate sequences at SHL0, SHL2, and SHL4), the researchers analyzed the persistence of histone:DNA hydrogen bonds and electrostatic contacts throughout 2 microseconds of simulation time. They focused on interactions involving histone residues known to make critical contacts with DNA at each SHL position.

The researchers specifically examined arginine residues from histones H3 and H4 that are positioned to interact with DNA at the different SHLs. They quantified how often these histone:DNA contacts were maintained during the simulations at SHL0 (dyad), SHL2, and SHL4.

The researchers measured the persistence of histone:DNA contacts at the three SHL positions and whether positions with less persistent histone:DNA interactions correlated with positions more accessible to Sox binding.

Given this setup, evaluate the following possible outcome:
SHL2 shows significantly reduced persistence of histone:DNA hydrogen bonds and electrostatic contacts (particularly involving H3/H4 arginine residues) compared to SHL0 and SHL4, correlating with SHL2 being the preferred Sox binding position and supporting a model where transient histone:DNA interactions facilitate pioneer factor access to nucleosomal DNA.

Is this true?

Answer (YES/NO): YES